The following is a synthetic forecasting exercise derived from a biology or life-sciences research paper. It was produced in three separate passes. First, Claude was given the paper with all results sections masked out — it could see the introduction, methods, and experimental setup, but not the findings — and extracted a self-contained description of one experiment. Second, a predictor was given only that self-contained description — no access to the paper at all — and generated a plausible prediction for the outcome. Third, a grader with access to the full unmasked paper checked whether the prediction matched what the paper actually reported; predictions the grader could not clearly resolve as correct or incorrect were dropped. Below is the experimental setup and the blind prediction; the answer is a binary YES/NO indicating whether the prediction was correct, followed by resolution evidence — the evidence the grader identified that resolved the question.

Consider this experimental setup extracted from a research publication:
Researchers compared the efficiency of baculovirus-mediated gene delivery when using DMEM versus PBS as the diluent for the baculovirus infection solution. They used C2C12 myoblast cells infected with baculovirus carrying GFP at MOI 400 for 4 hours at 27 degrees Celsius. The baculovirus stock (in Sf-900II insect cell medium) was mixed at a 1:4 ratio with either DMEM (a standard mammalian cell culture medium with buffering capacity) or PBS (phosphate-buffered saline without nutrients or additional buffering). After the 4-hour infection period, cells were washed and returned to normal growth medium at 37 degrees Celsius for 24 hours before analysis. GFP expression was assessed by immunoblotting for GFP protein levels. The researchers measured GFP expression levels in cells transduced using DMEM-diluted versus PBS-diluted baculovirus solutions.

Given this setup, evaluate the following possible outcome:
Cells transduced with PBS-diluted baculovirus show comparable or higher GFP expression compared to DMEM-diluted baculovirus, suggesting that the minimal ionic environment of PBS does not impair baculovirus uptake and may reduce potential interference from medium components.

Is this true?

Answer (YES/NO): YES